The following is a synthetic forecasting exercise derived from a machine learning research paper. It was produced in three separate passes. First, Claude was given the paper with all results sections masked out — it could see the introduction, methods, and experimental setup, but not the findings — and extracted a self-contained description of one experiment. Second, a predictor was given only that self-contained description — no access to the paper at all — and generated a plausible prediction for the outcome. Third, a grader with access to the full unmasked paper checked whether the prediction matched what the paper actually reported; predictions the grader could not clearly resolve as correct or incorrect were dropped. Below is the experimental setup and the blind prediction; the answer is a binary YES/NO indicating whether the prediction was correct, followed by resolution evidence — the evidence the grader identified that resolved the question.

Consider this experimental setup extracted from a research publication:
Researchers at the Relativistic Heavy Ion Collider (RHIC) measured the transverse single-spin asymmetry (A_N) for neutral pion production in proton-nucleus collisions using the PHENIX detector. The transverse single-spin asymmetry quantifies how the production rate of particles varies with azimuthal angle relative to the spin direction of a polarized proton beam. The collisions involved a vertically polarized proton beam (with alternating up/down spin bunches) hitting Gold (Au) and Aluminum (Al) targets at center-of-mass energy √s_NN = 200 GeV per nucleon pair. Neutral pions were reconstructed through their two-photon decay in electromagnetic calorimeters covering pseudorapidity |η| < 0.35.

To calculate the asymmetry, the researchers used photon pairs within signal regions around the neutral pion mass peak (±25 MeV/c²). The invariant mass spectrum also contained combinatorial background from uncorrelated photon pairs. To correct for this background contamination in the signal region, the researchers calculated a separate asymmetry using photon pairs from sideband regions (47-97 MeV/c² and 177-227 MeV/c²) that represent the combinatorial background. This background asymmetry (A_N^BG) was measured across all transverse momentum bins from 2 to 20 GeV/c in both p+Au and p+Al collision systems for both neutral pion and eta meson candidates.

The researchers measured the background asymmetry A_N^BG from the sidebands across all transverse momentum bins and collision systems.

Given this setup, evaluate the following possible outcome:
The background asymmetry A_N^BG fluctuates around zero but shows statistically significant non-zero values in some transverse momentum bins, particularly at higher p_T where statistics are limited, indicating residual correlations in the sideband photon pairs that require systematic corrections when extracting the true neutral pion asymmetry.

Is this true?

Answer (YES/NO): NO